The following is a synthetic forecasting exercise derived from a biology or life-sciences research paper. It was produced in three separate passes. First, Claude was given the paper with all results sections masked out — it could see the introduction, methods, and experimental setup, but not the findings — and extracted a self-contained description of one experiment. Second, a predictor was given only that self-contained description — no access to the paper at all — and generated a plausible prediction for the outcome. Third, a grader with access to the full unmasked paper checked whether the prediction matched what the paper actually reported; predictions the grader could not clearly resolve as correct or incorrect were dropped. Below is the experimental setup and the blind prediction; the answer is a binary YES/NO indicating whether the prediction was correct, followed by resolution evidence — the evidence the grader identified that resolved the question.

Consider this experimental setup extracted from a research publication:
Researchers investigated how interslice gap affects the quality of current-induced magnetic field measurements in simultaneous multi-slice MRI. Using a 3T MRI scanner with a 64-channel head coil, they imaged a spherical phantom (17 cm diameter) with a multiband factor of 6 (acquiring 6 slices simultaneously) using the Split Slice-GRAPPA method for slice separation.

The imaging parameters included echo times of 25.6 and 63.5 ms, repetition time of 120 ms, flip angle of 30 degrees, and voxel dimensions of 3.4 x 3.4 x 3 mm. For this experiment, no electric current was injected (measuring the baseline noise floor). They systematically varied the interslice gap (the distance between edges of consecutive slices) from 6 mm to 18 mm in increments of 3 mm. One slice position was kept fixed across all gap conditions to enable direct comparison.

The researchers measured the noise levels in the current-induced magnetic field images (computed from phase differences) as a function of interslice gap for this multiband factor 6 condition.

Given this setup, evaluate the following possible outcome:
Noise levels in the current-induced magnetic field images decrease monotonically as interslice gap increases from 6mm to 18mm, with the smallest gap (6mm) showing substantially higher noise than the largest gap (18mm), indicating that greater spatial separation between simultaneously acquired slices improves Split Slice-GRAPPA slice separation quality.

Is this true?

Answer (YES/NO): YES